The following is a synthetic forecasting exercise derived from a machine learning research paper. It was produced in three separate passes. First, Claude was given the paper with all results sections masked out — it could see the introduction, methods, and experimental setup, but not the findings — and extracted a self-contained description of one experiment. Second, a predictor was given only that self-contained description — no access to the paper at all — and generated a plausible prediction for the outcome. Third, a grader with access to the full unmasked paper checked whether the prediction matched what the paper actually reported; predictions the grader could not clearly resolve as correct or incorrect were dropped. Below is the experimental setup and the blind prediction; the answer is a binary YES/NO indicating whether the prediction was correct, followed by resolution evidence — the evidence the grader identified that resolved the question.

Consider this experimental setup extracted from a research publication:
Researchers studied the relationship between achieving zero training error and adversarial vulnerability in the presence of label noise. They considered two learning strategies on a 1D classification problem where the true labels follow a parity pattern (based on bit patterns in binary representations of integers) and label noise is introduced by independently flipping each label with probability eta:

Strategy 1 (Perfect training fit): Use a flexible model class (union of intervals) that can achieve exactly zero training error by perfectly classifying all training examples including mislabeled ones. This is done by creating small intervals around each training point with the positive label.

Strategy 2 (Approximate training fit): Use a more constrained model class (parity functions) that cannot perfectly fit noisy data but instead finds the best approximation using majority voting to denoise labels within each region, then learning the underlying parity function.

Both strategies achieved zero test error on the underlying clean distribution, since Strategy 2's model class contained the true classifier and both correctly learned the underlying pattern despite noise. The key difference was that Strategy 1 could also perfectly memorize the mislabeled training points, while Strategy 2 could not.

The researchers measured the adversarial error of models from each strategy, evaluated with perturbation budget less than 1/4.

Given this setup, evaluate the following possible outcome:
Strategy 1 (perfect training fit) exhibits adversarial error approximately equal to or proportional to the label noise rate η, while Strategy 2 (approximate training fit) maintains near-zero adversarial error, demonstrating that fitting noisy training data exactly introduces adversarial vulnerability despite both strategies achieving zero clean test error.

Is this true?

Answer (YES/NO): NO